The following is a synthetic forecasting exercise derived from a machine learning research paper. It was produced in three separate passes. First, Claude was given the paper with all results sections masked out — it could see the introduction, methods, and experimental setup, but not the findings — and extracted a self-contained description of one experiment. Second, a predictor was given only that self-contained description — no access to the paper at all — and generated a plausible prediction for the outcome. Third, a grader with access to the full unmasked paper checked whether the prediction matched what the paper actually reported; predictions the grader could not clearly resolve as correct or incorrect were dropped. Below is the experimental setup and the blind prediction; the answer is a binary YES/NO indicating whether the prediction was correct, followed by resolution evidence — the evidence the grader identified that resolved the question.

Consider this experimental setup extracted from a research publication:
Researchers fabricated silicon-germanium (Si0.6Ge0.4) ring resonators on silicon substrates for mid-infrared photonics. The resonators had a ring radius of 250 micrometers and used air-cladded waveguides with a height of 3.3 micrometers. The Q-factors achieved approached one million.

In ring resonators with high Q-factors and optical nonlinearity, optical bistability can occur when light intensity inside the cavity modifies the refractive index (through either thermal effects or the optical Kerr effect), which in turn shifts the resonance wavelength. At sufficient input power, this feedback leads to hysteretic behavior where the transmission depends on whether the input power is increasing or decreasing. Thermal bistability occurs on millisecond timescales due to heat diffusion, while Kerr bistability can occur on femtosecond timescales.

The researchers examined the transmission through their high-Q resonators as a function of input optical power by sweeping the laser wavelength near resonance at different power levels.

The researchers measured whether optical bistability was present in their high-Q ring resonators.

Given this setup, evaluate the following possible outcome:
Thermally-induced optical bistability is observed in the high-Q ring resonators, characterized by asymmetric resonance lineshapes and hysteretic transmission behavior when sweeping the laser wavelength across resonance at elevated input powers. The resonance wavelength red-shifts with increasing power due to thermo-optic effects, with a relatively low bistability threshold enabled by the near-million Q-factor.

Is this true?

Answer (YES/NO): NO